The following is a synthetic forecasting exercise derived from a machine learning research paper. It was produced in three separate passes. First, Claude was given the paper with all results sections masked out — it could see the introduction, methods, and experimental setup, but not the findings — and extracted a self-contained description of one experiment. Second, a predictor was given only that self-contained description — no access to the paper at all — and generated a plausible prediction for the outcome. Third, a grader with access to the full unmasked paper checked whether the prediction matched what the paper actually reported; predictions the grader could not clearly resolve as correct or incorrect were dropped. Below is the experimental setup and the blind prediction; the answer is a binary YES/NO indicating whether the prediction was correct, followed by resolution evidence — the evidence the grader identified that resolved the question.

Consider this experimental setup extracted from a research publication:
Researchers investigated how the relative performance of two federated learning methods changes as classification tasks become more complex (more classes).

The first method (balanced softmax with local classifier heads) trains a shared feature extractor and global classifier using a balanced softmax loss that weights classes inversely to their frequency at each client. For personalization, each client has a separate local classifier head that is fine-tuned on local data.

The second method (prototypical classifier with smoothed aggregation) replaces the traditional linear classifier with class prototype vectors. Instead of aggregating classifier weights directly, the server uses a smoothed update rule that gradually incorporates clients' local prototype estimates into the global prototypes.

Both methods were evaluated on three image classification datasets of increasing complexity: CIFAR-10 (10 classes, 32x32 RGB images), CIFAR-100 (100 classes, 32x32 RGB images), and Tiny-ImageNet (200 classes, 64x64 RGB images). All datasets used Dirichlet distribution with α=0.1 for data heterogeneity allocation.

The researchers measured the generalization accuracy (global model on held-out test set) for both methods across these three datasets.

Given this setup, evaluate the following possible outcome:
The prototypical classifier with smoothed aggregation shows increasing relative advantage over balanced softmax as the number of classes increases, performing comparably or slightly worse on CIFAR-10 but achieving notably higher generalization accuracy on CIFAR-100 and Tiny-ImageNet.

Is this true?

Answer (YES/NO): NO